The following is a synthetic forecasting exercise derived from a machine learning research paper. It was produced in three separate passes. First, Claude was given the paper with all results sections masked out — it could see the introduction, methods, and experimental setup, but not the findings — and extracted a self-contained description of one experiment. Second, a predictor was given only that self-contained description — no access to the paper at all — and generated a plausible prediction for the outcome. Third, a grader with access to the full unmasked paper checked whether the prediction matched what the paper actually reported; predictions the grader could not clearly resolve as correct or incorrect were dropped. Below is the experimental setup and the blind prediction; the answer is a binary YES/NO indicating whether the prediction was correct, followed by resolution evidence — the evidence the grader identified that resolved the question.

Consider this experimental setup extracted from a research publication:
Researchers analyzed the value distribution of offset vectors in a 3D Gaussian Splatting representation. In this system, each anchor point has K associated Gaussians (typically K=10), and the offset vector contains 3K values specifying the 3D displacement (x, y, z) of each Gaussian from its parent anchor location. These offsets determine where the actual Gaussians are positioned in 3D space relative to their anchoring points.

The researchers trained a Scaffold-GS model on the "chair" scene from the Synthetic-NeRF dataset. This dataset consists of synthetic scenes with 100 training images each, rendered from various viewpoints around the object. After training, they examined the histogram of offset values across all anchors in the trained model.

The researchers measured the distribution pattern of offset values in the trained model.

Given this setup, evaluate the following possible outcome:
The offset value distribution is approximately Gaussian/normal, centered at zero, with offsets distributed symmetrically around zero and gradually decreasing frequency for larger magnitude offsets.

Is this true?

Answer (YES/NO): NO